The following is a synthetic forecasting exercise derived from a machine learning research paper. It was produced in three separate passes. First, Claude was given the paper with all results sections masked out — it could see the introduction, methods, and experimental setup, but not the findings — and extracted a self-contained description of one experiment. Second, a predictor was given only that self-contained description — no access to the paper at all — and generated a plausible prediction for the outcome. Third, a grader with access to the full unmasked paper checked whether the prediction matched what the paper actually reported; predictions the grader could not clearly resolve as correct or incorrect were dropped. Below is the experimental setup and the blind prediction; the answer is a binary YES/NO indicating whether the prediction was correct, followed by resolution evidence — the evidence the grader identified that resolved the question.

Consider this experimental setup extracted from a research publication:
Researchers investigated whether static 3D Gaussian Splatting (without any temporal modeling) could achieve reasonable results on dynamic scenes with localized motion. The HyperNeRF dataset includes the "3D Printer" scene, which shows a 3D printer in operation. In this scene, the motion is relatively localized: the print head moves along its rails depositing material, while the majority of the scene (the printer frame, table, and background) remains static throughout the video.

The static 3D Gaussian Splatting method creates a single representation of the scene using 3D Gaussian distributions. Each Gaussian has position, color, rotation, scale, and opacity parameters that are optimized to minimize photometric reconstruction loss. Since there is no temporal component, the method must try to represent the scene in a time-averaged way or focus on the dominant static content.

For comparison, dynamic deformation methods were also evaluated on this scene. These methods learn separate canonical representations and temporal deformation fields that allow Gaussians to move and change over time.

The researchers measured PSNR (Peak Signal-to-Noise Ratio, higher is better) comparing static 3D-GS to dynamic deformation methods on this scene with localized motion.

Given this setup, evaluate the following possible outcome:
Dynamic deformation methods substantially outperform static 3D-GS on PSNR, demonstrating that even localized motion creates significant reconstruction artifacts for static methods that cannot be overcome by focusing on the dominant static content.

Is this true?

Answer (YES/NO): NO